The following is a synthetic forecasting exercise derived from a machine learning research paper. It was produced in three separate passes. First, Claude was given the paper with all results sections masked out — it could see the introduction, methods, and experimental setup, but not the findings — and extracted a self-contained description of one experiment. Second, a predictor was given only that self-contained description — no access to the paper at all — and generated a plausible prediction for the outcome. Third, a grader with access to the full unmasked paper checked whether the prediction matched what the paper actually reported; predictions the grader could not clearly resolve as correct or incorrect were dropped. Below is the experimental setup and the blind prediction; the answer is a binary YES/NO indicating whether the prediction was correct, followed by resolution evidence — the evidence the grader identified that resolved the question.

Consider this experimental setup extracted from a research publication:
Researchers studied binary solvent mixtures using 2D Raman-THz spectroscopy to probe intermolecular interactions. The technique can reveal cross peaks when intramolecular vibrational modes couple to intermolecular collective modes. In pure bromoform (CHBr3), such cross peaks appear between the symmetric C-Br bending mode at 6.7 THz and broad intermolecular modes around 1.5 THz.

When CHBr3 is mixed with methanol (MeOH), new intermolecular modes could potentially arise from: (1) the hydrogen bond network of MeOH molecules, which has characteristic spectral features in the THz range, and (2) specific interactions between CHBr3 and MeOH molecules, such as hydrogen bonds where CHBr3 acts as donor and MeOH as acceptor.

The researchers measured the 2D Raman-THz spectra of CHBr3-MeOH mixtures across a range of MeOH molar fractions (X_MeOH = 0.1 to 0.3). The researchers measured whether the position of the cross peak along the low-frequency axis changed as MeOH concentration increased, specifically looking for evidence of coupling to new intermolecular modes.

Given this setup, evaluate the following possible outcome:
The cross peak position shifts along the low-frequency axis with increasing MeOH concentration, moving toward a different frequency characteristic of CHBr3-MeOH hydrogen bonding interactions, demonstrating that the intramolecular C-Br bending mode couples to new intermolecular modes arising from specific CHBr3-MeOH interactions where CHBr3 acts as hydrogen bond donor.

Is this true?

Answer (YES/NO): NO